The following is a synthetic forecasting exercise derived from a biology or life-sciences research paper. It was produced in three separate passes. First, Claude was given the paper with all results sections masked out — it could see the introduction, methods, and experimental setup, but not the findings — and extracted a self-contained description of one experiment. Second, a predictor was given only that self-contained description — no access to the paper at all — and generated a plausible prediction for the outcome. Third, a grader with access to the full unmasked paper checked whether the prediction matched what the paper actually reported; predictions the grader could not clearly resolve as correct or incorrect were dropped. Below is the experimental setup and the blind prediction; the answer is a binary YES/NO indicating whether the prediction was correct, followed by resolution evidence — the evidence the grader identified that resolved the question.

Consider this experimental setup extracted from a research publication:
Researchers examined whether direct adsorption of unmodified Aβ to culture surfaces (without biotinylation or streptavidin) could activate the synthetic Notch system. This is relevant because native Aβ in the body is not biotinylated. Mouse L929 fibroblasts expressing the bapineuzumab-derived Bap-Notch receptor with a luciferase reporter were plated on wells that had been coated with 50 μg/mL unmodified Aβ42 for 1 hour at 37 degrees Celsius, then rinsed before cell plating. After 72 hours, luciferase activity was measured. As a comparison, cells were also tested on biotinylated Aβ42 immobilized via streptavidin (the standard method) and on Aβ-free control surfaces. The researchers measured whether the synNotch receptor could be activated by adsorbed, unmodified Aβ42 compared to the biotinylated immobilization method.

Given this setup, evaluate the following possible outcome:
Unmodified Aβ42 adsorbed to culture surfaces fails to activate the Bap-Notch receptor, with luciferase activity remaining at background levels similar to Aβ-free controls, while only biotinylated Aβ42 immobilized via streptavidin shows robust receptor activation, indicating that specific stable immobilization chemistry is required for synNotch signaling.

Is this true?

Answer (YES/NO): NO